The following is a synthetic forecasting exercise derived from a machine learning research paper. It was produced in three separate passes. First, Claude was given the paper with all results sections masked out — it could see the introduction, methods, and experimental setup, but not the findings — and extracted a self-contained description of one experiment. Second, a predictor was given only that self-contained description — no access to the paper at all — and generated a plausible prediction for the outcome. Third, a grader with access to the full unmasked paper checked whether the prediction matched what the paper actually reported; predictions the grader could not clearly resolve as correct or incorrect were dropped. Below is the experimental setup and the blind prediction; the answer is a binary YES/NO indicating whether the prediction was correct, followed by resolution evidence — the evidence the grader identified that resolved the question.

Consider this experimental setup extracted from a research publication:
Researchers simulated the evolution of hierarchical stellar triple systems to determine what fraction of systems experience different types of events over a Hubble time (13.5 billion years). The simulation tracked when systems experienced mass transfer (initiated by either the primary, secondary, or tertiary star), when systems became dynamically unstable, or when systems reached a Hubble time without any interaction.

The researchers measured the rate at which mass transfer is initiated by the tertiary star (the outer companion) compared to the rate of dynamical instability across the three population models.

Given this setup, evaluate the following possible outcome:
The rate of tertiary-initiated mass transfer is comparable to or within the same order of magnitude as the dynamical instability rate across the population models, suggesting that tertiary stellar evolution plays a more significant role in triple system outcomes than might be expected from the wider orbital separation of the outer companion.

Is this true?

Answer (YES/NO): NO